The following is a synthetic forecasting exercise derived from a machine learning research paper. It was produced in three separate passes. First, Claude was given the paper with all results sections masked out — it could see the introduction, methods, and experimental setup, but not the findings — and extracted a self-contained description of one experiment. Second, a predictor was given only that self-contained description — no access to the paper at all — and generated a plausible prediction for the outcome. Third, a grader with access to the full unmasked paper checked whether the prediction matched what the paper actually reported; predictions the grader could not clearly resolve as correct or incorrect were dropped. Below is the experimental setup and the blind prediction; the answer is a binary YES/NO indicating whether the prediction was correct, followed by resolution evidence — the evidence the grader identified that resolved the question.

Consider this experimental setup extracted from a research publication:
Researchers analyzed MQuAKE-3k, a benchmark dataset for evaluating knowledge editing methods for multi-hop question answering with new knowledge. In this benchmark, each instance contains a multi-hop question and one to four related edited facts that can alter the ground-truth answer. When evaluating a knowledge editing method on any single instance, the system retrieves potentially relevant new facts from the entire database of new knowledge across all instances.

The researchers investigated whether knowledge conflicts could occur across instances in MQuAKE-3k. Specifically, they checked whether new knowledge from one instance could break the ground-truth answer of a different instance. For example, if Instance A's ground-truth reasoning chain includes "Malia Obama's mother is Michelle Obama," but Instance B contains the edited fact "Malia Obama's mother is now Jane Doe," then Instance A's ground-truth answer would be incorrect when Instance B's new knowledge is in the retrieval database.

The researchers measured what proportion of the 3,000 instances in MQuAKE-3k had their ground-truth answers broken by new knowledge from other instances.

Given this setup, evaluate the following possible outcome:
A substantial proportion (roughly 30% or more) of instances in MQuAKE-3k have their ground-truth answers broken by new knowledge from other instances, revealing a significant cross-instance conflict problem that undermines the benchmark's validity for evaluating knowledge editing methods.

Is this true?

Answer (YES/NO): YES